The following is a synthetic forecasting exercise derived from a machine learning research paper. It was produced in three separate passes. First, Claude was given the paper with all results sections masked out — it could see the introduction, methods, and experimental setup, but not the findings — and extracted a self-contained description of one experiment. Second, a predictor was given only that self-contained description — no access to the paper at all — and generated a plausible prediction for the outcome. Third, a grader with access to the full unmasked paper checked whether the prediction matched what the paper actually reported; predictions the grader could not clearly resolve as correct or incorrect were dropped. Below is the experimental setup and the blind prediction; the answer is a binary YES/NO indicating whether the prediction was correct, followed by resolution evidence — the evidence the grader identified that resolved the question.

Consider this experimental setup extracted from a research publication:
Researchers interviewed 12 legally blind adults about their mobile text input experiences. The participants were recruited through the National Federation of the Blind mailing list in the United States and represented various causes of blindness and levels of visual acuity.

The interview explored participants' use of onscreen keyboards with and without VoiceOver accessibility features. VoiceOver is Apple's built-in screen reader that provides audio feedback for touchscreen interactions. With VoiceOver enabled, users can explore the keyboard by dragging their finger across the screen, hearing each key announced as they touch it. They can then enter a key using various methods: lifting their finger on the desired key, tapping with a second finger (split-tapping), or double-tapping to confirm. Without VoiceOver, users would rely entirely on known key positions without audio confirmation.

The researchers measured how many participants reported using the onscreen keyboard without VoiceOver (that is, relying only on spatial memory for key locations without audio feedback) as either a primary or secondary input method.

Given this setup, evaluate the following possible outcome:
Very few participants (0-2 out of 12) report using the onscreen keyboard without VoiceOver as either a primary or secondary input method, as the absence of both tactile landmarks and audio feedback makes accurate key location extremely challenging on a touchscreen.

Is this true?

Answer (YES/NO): YES